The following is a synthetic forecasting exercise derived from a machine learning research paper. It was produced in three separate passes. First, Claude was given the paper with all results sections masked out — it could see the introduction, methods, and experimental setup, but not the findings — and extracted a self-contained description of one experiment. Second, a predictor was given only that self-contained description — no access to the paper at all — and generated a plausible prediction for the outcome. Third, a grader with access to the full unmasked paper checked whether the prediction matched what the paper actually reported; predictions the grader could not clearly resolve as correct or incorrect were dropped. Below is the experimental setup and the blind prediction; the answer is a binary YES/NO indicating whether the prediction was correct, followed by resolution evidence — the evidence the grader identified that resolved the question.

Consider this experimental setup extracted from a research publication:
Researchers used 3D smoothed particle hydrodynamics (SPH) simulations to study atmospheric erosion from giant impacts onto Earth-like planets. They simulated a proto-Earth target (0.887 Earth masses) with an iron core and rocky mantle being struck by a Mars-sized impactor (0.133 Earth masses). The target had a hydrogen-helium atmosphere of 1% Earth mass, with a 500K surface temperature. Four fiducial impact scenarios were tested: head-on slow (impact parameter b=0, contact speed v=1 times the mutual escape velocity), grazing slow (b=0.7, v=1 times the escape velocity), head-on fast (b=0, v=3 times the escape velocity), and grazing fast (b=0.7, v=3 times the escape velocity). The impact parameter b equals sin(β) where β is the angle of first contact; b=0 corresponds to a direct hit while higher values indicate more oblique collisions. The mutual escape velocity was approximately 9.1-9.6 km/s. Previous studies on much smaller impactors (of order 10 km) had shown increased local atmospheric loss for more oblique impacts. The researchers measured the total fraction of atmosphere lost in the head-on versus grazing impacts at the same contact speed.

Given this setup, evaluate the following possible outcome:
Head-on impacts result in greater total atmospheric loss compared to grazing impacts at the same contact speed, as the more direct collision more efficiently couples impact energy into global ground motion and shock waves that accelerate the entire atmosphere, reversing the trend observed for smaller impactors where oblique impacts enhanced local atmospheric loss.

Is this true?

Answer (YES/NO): YES